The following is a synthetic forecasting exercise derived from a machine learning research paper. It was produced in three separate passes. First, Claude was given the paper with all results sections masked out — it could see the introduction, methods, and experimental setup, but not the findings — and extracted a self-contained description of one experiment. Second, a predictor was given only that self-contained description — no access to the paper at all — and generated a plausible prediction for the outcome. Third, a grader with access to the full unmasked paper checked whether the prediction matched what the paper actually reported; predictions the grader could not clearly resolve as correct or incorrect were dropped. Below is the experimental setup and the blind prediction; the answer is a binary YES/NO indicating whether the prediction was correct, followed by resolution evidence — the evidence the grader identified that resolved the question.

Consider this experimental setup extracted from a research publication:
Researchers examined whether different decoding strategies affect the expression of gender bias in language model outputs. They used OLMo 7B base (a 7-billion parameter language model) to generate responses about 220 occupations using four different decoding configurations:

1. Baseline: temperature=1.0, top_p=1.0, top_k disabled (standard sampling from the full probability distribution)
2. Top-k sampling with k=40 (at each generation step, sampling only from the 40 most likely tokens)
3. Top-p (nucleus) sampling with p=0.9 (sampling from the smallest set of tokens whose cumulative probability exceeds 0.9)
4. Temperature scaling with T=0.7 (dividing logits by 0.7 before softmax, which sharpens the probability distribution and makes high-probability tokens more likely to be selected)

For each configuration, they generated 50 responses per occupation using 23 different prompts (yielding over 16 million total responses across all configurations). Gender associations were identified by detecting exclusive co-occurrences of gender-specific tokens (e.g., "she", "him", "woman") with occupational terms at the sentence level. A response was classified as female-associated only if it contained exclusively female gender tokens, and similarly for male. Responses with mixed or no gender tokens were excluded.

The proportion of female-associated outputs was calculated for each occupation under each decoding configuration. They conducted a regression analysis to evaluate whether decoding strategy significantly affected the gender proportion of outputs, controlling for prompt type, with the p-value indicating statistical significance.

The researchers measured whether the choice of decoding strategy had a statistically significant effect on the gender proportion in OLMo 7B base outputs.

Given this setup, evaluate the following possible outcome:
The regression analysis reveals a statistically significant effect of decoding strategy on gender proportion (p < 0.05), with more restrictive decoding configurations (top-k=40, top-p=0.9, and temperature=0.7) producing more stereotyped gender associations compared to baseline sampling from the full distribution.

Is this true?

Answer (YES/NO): NO